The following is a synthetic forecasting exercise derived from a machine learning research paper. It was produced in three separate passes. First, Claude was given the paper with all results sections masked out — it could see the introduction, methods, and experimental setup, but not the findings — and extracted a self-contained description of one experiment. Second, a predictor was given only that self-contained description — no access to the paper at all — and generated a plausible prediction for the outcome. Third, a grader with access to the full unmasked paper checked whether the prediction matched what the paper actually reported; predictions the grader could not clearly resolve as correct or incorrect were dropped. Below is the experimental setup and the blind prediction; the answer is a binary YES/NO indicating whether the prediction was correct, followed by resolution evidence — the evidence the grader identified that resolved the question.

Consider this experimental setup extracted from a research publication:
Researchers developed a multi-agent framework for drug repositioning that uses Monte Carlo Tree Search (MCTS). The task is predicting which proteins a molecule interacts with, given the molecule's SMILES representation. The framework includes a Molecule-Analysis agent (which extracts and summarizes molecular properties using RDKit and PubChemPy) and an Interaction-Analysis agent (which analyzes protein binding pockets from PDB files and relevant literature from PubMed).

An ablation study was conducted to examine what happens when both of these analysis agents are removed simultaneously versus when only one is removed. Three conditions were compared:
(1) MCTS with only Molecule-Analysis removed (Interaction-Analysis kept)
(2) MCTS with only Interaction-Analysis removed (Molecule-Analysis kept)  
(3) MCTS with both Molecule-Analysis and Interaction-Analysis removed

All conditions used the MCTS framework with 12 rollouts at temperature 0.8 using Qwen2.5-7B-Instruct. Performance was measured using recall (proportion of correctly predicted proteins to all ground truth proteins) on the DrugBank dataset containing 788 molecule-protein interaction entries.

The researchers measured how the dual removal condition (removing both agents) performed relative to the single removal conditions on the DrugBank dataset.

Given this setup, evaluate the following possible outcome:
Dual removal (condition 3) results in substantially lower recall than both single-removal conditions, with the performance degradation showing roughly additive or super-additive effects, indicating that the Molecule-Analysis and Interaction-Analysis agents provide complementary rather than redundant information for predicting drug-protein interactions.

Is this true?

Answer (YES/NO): NO